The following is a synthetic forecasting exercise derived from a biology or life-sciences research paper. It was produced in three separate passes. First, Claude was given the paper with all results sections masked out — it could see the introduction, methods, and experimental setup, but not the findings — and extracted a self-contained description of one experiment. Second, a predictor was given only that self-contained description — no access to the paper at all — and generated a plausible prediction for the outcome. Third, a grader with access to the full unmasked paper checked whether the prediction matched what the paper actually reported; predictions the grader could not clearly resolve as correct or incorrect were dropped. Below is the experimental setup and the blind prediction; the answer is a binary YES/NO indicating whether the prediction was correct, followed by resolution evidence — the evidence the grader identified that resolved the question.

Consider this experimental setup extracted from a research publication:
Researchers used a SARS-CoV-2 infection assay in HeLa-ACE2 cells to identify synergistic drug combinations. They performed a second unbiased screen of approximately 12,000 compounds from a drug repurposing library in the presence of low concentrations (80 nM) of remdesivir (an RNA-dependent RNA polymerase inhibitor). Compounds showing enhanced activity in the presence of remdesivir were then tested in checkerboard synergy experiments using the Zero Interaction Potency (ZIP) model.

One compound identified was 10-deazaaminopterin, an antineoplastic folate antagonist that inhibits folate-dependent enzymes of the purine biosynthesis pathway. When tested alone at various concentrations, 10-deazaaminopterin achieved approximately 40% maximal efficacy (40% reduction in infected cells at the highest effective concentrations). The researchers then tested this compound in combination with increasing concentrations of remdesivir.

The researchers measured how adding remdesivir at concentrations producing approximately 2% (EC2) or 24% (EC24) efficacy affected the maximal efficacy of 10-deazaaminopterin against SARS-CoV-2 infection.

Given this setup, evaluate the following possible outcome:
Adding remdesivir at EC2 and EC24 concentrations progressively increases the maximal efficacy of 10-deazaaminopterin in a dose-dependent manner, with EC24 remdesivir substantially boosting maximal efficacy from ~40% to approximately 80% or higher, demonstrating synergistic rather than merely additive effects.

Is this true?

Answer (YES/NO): YES